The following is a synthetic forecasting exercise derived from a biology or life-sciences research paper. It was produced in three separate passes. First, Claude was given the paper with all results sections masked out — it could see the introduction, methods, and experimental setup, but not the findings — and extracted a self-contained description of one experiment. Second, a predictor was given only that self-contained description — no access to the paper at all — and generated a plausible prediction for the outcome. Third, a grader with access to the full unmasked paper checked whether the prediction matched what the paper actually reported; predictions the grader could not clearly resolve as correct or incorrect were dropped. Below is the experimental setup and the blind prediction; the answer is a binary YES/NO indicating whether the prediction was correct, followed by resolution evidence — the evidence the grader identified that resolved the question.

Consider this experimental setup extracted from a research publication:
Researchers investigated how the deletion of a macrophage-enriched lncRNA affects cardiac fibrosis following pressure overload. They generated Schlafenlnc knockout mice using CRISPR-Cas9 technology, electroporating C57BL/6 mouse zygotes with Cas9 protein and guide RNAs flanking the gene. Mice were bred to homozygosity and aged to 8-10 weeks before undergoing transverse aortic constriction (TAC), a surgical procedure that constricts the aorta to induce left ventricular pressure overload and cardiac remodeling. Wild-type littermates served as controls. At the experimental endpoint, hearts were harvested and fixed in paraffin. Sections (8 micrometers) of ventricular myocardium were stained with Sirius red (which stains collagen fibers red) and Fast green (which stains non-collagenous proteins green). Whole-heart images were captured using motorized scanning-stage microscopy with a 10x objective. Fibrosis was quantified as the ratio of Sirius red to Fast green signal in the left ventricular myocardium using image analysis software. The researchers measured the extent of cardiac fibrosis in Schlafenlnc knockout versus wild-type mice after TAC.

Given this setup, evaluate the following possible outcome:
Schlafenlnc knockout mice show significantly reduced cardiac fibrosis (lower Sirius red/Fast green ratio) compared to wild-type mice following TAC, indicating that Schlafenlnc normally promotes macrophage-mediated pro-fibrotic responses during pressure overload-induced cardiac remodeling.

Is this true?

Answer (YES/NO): YES